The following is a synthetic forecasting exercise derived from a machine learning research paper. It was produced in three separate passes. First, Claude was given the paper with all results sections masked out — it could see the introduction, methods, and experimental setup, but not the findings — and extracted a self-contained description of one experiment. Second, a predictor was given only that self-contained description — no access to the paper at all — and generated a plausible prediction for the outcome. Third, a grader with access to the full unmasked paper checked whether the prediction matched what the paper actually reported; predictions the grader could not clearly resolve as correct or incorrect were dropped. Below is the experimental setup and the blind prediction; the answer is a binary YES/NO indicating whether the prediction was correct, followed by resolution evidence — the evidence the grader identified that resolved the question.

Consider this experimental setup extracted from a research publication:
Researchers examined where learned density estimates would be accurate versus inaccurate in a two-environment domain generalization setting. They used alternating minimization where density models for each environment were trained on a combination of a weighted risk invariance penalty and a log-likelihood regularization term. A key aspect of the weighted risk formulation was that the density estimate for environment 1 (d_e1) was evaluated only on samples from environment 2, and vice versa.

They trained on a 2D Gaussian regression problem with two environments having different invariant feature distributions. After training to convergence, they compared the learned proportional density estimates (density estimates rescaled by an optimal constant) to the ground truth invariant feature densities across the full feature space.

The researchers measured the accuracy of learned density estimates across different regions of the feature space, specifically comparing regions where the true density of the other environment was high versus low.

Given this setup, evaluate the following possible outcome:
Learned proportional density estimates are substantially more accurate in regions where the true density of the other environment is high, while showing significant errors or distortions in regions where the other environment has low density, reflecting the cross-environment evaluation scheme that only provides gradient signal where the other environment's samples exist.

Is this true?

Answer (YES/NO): YES